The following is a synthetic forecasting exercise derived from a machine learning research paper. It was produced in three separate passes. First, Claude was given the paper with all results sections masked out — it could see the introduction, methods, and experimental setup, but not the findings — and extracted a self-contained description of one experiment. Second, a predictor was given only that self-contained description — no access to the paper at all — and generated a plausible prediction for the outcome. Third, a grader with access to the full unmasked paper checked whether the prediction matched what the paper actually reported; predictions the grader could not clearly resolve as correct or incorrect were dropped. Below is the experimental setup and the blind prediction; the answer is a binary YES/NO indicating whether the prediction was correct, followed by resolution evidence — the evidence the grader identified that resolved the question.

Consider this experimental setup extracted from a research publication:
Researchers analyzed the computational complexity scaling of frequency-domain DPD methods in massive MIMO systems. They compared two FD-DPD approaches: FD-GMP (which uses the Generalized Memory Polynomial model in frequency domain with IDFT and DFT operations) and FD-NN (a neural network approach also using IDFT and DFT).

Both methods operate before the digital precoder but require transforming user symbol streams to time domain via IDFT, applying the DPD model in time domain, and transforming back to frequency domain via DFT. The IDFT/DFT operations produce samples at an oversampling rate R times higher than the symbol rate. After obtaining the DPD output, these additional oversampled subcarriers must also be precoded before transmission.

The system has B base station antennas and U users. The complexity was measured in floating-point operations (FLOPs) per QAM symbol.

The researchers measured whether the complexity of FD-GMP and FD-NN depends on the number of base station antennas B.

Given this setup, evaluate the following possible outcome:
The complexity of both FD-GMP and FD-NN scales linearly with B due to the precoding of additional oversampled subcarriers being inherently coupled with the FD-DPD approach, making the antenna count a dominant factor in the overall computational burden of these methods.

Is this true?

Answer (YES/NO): YES